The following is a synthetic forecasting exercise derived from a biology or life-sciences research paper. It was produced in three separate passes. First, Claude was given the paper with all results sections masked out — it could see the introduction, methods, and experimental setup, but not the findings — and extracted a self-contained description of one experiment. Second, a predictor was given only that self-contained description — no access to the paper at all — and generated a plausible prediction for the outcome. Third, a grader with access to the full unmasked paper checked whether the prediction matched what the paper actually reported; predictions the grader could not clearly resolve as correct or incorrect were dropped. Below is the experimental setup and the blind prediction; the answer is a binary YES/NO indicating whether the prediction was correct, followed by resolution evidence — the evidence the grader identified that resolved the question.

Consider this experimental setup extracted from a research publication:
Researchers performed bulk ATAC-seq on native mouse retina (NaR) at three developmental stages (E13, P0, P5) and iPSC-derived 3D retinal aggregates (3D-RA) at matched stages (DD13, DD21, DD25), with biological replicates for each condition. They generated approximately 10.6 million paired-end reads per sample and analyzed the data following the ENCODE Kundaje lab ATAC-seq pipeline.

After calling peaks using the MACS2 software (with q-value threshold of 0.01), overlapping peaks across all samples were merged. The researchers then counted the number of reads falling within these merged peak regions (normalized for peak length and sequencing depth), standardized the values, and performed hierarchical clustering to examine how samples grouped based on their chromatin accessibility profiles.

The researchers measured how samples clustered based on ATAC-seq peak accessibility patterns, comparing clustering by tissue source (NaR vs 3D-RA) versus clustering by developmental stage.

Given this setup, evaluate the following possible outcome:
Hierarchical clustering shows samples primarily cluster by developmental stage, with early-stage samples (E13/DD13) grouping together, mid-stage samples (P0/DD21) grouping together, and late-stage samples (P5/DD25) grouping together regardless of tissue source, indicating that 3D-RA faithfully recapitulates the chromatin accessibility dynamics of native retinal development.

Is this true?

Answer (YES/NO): NO